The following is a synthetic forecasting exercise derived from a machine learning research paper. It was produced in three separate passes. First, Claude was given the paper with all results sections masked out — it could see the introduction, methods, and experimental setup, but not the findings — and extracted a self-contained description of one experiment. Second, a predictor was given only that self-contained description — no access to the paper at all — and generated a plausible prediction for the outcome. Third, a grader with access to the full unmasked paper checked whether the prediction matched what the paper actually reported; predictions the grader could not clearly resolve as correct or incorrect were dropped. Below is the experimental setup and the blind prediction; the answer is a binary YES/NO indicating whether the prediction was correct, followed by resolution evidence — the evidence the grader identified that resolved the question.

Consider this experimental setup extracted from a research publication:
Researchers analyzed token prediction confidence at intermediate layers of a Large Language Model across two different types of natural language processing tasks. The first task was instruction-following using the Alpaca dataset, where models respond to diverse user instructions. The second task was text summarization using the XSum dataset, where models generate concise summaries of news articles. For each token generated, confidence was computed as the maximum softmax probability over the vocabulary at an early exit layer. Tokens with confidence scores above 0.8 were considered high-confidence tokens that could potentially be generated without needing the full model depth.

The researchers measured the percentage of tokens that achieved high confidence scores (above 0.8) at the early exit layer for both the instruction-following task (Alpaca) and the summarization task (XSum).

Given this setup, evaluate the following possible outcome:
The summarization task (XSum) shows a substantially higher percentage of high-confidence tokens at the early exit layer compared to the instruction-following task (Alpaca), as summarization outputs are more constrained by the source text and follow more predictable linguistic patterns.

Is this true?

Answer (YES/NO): YES